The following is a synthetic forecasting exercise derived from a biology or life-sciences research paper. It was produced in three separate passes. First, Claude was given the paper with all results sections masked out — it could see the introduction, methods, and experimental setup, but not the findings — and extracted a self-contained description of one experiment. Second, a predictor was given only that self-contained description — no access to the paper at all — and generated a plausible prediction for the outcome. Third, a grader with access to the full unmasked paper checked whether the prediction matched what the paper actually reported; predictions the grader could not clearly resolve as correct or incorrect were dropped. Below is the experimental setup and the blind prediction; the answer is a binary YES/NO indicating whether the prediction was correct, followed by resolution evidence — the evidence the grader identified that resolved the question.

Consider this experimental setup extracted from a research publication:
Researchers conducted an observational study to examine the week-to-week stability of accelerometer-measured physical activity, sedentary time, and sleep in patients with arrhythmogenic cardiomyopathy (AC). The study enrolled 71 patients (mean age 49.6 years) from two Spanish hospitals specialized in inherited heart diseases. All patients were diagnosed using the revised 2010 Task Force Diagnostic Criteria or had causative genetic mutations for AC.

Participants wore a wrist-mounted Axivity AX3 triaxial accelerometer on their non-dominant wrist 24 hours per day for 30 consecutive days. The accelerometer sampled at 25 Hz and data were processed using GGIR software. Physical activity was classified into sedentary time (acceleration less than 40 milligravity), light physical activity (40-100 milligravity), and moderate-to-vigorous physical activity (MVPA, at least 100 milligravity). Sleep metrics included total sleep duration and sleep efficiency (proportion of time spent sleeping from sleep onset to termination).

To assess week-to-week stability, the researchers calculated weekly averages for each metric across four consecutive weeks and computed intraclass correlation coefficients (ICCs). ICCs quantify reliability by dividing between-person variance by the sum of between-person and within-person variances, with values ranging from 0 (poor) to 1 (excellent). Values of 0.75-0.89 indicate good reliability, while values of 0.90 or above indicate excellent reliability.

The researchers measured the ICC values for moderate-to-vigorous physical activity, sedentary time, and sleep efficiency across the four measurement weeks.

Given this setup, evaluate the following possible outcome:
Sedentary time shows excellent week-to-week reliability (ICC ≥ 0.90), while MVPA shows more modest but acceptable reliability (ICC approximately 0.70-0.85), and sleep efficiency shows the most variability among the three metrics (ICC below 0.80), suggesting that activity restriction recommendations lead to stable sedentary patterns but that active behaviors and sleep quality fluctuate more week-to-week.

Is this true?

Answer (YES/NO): NO